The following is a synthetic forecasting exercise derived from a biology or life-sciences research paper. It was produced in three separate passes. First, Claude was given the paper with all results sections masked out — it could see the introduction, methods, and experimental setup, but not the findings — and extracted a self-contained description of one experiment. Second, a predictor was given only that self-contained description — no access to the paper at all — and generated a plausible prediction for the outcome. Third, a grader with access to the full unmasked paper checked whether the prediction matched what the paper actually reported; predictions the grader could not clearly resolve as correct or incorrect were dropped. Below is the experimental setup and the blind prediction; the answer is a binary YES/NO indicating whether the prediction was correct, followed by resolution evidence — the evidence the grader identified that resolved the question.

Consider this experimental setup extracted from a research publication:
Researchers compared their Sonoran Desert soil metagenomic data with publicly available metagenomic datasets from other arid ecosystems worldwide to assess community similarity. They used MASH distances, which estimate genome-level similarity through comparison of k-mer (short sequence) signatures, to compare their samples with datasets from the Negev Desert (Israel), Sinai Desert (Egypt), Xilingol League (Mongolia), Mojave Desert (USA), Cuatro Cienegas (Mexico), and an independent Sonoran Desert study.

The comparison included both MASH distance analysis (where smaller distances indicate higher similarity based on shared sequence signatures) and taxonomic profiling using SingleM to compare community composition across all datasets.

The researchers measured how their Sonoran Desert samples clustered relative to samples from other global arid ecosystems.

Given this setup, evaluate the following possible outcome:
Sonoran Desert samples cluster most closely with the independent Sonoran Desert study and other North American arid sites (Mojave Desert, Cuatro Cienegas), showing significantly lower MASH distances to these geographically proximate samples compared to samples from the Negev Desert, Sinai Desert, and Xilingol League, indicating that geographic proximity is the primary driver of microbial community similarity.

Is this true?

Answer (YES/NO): YES